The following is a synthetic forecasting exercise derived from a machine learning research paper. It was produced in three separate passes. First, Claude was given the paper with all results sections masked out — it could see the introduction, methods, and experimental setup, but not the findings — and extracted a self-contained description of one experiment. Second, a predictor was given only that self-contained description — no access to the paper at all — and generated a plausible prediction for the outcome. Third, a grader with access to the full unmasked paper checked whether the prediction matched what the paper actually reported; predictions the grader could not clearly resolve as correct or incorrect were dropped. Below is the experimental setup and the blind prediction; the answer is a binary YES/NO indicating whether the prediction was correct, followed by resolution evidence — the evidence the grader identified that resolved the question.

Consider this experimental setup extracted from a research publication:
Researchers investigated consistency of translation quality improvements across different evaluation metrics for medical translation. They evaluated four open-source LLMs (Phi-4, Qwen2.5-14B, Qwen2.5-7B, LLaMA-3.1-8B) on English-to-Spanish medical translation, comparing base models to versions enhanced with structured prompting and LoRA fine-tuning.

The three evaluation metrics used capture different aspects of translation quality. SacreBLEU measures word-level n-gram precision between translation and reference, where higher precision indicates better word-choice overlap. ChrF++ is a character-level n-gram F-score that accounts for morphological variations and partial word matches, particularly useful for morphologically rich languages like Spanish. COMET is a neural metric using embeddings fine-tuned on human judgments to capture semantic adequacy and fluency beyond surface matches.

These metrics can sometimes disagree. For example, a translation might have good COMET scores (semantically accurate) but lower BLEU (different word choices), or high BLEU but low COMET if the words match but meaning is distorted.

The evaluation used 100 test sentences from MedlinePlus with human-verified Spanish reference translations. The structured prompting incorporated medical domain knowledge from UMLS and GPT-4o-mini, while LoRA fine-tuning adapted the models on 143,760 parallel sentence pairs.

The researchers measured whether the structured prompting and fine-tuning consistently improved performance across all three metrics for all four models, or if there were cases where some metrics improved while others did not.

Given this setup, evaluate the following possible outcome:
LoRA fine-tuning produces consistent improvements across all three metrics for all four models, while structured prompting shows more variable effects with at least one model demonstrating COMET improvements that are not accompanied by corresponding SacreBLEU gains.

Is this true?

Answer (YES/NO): NO